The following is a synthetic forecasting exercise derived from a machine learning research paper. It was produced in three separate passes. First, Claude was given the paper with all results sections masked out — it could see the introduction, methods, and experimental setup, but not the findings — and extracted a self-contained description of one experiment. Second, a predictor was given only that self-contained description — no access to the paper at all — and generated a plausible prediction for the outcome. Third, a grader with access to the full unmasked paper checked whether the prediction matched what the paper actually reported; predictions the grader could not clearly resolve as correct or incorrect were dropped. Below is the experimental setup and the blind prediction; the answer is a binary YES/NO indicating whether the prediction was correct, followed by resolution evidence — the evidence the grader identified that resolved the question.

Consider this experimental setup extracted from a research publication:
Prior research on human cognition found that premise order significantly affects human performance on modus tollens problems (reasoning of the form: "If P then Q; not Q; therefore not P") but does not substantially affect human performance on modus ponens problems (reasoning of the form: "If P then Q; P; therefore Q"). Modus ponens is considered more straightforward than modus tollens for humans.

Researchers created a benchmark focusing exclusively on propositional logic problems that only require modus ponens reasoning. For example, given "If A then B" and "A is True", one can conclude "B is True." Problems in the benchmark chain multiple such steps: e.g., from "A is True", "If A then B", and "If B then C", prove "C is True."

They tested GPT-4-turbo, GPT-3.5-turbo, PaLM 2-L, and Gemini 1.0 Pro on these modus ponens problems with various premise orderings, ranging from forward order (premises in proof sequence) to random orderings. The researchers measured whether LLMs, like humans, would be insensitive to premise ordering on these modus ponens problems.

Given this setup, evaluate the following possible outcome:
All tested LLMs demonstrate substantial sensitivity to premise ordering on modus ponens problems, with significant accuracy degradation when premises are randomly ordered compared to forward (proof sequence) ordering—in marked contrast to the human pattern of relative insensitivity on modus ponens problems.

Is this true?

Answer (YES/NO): YES